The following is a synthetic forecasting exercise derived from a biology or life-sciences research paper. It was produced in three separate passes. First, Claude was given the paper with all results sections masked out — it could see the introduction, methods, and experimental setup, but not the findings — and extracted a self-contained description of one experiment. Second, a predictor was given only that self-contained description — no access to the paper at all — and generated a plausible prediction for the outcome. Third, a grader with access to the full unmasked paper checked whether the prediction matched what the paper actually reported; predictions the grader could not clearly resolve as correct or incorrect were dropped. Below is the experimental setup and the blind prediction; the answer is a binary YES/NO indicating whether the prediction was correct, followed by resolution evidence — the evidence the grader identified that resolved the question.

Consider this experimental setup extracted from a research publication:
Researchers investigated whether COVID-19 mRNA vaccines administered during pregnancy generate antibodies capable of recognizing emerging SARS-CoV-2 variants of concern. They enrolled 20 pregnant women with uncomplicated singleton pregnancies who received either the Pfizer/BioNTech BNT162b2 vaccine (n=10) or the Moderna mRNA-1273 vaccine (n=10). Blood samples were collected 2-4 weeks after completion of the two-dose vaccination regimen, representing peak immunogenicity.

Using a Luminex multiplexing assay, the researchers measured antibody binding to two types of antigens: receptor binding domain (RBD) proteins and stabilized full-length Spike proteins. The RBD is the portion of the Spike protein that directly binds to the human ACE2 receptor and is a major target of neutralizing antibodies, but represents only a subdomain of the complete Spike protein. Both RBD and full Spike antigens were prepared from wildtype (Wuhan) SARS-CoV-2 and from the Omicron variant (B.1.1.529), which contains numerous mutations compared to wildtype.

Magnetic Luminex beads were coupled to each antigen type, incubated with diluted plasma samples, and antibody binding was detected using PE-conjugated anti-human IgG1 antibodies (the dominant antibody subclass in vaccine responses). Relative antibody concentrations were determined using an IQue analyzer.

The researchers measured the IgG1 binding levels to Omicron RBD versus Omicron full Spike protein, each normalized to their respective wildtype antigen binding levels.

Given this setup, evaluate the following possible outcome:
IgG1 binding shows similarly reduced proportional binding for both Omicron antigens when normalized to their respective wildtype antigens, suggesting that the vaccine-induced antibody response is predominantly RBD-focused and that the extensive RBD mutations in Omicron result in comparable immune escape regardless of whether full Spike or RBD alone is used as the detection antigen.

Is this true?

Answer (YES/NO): NO